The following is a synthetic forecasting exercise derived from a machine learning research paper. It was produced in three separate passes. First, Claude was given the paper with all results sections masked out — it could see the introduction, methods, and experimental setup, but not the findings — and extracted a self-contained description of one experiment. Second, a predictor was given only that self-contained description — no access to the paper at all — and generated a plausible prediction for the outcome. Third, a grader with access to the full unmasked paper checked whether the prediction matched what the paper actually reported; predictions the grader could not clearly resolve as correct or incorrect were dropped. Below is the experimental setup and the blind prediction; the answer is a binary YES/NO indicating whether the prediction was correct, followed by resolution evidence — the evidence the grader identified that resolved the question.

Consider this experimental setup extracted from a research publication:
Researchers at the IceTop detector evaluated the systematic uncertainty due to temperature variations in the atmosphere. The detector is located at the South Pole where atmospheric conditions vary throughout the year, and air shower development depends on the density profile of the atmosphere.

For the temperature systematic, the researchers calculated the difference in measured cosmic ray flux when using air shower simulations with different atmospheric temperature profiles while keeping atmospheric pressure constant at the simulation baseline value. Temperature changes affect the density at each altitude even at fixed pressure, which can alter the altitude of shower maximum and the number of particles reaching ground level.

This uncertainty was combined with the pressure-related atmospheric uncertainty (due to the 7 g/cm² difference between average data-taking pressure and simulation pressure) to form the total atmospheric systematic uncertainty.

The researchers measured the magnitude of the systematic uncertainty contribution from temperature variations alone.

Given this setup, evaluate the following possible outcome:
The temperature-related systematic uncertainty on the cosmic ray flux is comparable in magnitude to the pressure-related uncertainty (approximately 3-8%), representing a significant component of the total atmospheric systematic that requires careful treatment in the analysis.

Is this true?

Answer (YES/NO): NO